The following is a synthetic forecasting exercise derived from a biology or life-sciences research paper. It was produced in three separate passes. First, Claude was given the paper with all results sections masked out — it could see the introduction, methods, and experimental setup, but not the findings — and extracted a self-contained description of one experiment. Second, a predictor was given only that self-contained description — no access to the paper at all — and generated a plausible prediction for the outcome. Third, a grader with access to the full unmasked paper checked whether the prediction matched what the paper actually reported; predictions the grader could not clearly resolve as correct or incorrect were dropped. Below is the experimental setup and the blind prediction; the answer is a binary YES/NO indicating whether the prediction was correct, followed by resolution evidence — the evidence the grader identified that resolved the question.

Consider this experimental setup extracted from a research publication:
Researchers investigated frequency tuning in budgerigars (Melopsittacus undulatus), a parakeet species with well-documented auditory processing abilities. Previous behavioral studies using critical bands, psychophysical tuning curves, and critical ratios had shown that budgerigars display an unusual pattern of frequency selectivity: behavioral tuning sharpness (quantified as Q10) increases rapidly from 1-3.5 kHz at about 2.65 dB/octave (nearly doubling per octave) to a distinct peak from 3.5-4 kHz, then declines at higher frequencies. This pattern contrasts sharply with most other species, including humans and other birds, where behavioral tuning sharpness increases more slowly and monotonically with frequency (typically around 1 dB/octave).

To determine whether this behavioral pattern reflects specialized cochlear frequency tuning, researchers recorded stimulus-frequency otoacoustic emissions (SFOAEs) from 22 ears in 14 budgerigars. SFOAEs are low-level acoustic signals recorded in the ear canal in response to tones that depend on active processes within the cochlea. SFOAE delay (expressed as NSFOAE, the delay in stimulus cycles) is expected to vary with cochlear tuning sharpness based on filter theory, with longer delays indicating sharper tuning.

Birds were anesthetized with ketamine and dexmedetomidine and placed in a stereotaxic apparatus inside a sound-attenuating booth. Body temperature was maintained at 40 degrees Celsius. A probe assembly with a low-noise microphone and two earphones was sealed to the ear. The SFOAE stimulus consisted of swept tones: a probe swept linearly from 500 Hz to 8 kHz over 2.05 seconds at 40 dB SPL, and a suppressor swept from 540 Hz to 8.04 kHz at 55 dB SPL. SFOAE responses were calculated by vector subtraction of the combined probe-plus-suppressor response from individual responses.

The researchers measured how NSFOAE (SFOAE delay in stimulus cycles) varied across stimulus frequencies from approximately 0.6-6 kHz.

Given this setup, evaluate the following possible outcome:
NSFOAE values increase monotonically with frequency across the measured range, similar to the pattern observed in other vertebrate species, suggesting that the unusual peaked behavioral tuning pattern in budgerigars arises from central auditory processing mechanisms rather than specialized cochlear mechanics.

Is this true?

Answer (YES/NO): YES